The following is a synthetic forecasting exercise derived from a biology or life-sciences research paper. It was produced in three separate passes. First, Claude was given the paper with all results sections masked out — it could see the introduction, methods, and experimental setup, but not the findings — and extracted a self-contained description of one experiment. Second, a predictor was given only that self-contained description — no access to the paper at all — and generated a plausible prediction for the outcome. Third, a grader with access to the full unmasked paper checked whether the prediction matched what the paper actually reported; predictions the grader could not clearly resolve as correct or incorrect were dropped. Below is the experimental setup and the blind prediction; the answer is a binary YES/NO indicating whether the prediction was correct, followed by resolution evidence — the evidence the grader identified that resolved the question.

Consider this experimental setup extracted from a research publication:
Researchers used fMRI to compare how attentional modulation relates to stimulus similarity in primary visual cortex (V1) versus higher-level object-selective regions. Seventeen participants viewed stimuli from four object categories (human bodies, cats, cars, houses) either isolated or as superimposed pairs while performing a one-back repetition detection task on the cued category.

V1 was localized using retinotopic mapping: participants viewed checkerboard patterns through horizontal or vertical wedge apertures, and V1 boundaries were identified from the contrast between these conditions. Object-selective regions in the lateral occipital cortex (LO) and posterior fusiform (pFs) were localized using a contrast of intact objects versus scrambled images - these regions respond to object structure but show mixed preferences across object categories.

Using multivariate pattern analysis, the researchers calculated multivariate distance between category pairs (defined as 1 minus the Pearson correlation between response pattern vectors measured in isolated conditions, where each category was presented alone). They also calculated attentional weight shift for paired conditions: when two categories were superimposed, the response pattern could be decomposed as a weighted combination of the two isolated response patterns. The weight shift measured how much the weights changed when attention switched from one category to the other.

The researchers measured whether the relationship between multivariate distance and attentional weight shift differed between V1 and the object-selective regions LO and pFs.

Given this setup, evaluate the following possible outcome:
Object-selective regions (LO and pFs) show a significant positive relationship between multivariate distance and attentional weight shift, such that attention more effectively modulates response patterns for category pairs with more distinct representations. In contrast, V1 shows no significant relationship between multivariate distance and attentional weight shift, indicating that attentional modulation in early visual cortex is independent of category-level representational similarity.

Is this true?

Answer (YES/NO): YES